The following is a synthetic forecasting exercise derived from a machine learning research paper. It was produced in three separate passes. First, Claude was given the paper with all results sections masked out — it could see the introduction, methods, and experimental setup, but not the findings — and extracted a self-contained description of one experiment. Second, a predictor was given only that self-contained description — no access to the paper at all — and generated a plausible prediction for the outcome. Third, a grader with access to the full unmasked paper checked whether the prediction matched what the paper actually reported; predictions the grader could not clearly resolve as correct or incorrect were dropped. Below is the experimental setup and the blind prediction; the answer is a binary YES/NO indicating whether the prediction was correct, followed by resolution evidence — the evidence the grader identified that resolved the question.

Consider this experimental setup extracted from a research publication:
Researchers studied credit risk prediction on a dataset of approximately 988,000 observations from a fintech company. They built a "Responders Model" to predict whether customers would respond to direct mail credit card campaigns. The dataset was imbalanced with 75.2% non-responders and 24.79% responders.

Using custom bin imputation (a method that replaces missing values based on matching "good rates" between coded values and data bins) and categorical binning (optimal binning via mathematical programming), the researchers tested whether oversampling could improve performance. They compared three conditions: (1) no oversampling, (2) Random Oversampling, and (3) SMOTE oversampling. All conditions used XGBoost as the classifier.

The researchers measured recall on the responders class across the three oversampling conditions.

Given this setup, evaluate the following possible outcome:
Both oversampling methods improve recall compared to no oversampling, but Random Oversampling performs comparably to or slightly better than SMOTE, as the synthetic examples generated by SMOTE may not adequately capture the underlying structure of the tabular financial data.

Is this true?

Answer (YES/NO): NO